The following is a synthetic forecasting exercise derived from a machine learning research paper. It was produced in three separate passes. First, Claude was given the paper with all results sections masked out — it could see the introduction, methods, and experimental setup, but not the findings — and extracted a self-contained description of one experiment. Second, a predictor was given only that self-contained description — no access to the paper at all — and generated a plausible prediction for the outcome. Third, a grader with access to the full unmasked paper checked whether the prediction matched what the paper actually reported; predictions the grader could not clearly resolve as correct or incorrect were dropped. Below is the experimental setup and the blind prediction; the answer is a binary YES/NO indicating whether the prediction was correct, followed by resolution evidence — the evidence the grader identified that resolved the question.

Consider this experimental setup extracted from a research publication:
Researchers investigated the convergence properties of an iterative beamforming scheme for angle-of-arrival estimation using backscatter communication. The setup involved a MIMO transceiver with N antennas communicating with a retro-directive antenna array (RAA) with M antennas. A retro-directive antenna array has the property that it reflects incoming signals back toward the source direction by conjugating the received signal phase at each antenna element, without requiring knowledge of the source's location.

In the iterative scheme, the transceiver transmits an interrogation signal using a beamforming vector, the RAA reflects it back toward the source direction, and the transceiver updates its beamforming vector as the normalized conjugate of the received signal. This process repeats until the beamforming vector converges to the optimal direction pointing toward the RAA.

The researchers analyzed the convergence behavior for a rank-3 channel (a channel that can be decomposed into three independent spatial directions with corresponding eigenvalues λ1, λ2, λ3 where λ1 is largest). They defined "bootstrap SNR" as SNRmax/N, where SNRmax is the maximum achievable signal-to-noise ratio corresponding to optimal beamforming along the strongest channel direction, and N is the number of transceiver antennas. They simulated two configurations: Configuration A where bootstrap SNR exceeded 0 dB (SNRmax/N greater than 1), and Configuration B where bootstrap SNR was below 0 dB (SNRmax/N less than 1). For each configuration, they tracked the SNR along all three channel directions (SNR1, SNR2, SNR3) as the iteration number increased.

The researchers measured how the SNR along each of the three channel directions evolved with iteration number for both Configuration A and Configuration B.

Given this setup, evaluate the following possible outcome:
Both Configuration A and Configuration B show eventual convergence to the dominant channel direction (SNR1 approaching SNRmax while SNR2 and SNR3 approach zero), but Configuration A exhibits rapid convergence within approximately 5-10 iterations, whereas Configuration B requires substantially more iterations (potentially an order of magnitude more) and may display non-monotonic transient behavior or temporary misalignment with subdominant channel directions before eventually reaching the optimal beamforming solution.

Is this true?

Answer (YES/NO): NO